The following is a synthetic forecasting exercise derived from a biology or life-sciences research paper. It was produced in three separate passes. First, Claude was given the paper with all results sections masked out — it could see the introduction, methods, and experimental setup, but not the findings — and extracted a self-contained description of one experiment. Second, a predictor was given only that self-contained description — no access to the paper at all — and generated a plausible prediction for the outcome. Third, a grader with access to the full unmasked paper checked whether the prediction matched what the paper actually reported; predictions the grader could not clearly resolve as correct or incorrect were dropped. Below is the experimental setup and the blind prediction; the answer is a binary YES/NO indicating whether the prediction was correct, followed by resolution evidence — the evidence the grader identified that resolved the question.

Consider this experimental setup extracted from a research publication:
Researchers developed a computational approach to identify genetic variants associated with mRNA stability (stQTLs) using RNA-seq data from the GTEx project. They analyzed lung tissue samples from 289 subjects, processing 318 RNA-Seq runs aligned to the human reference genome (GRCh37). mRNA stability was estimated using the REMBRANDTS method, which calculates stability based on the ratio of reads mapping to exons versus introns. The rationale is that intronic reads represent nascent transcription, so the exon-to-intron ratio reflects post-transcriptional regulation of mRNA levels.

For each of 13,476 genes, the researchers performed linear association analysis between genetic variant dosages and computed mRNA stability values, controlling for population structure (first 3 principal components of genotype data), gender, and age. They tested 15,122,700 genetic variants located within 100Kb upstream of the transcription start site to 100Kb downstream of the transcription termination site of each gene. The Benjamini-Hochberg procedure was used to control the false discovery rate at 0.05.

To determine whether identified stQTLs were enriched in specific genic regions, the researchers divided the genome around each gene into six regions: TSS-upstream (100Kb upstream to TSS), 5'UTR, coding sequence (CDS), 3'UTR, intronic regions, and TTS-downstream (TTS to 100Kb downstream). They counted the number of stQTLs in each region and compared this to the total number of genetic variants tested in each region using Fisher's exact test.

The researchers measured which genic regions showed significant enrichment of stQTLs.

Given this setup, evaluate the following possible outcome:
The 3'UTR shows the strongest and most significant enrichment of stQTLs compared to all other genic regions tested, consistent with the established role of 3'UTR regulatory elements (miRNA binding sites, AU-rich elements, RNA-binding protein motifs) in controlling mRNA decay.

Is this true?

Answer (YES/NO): NO